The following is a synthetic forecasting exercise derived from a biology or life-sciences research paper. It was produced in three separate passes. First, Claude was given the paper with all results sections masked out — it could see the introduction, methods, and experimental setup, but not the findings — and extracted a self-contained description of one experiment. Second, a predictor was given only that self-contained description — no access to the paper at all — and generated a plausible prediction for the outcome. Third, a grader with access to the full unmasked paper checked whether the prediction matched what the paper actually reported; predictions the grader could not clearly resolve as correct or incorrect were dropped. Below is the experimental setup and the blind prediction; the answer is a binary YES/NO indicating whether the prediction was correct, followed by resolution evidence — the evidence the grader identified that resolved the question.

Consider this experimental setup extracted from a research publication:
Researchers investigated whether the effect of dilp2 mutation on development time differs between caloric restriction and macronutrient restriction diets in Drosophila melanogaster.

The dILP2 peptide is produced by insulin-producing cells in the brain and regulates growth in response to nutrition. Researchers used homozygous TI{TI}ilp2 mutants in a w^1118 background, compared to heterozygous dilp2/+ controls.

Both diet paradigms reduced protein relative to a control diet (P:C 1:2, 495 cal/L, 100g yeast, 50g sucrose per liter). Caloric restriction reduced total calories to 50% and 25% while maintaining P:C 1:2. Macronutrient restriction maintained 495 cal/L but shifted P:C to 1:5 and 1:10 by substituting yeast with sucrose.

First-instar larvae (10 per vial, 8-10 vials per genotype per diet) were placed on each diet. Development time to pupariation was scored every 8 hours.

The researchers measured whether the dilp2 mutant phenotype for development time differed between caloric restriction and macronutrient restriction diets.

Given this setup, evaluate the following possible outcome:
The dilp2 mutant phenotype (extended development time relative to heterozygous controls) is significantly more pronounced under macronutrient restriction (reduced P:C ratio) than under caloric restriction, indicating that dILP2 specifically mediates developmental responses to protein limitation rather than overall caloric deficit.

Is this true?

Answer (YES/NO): NO